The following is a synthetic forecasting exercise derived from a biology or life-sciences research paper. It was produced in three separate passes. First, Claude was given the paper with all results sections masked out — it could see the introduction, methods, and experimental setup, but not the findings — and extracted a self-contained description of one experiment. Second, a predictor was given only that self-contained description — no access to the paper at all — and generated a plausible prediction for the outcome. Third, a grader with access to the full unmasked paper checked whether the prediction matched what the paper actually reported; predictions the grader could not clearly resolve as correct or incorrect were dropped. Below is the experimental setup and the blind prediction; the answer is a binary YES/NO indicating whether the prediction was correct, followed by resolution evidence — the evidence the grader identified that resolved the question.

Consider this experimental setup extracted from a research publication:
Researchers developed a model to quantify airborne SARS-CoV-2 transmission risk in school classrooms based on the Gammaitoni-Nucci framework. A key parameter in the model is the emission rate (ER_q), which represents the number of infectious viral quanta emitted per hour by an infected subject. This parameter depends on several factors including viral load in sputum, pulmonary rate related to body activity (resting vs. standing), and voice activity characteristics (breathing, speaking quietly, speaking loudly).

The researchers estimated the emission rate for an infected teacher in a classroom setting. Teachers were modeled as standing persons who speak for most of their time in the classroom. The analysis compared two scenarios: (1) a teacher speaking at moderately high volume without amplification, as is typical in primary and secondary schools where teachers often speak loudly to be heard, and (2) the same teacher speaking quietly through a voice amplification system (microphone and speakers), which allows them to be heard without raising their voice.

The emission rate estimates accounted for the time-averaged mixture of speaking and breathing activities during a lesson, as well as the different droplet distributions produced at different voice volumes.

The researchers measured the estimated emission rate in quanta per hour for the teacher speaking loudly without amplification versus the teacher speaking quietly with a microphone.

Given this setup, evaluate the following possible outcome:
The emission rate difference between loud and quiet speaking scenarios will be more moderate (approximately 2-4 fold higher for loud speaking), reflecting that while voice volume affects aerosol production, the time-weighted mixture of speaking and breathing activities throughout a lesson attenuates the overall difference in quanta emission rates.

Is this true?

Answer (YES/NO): YES